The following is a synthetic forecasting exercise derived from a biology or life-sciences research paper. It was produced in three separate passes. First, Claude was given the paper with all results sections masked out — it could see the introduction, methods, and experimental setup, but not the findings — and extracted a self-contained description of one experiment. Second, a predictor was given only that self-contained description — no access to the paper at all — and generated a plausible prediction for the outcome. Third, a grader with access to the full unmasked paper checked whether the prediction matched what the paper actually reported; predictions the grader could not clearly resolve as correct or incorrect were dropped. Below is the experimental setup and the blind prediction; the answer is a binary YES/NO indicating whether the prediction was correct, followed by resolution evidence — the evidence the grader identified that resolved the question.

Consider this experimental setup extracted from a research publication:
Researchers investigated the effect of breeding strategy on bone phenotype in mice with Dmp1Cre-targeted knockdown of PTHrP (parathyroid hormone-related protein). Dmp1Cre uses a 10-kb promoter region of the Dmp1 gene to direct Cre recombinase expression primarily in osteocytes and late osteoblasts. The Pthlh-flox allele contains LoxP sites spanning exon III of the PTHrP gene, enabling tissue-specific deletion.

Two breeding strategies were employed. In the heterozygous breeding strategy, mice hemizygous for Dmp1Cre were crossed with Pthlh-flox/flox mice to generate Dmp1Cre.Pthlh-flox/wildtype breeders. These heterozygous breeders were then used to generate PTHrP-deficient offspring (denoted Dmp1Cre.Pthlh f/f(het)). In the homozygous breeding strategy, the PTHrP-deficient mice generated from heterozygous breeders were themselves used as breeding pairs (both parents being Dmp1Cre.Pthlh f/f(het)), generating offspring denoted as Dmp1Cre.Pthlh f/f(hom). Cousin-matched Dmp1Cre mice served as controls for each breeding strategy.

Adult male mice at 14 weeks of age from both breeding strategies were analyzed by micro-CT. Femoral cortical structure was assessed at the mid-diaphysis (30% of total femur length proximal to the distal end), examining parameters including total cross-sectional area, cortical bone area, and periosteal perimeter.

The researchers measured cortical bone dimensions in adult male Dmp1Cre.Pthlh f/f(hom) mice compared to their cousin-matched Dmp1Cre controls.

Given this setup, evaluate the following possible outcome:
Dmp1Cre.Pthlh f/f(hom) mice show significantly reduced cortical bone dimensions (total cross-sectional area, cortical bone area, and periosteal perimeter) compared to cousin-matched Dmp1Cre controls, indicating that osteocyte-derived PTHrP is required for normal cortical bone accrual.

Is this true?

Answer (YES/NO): NO